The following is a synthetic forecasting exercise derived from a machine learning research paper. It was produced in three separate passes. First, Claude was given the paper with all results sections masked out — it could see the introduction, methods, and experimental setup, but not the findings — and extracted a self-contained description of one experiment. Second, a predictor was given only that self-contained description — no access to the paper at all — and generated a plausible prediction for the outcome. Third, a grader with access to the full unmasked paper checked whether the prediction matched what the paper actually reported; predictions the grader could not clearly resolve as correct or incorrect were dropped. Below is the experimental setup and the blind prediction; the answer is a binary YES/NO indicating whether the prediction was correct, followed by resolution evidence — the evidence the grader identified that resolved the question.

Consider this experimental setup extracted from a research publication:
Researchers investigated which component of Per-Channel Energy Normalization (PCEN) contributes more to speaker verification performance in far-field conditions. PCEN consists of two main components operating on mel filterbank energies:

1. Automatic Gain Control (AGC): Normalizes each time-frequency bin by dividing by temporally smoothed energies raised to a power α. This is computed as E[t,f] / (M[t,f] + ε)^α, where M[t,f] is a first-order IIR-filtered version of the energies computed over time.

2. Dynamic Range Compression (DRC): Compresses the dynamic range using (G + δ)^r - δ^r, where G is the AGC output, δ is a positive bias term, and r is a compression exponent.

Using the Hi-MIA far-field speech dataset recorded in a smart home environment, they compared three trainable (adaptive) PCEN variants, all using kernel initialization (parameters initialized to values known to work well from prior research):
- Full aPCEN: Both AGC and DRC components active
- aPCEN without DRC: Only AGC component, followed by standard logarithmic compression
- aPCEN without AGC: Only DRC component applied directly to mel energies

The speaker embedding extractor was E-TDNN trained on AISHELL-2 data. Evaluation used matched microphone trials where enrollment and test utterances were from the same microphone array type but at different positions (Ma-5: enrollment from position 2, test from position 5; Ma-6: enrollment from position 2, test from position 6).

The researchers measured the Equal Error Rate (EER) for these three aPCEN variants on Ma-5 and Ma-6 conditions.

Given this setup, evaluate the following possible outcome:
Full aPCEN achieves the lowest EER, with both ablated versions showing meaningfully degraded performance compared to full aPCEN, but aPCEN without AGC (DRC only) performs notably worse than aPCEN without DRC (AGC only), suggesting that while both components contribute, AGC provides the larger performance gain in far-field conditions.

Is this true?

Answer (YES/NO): NO